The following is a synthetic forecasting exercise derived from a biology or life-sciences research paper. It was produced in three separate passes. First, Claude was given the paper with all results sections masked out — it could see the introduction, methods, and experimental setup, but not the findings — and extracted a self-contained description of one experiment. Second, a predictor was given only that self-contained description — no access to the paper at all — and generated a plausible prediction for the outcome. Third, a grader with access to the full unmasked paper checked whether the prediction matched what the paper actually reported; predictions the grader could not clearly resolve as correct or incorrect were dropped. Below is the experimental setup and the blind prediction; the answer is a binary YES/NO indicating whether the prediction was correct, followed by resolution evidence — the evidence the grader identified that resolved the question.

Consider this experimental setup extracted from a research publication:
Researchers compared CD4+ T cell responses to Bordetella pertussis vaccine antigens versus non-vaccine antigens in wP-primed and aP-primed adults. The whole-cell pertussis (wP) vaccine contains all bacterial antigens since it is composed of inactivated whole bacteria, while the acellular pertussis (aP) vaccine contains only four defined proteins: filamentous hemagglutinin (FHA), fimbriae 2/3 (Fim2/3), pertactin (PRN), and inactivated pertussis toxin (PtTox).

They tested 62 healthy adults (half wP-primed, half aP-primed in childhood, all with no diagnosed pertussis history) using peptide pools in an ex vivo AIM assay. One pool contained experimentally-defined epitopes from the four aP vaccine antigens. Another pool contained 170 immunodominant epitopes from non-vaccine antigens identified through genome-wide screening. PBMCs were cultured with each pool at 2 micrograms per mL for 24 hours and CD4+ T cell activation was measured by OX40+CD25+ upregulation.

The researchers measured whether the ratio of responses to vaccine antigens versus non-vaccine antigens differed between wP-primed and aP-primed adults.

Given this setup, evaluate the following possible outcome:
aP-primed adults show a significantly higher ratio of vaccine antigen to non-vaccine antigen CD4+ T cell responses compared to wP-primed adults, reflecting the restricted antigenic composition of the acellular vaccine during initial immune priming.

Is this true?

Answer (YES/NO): NO